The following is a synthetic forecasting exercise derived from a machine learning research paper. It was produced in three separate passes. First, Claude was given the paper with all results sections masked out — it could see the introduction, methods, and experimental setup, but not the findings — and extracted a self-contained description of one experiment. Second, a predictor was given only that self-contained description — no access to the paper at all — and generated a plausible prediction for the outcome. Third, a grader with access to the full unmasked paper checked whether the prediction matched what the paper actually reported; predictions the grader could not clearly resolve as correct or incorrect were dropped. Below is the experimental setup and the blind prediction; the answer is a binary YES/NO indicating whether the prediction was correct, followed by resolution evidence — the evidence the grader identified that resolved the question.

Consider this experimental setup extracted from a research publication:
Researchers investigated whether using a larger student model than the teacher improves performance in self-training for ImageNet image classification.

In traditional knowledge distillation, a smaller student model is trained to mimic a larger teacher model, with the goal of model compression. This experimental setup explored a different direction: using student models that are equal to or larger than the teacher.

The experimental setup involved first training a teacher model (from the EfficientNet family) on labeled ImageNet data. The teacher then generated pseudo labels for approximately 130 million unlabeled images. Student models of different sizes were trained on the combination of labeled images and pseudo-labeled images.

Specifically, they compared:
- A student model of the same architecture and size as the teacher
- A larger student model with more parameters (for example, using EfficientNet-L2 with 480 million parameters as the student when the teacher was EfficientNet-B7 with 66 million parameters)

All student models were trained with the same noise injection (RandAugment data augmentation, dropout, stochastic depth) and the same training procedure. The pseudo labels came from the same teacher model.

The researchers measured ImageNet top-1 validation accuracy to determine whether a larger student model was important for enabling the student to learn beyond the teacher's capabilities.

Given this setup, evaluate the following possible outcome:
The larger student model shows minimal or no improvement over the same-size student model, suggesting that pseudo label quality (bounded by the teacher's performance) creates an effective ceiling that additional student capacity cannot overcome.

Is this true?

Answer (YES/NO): NO